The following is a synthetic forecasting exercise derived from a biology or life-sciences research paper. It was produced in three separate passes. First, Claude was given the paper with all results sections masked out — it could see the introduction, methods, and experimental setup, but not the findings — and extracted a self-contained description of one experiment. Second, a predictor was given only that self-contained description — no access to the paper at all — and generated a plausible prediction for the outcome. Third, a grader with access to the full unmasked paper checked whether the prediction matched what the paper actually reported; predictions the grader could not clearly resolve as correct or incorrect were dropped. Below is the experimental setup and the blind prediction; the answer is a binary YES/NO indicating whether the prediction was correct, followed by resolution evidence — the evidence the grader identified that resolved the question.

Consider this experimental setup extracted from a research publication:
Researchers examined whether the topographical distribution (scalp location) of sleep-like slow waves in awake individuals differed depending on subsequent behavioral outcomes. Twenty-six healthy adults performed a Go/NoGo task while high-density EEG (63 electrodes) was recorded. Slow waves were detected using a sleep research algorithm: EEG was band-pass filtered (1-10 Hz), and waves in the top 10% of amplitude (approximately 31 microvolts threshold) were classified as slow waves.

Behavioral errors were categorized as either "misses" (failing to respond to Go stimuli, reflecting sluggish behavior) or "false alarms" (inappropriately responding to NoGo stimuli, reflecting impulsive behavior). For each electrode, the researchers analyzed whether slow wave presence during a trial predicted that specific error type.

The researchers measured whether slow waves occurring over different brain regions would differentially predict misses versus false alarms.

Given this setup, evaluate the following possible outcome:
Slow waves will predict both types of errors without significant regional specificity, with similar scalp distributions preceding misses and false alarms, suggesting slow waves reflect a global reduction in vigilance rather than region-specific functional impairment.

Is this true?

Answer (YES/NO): NO